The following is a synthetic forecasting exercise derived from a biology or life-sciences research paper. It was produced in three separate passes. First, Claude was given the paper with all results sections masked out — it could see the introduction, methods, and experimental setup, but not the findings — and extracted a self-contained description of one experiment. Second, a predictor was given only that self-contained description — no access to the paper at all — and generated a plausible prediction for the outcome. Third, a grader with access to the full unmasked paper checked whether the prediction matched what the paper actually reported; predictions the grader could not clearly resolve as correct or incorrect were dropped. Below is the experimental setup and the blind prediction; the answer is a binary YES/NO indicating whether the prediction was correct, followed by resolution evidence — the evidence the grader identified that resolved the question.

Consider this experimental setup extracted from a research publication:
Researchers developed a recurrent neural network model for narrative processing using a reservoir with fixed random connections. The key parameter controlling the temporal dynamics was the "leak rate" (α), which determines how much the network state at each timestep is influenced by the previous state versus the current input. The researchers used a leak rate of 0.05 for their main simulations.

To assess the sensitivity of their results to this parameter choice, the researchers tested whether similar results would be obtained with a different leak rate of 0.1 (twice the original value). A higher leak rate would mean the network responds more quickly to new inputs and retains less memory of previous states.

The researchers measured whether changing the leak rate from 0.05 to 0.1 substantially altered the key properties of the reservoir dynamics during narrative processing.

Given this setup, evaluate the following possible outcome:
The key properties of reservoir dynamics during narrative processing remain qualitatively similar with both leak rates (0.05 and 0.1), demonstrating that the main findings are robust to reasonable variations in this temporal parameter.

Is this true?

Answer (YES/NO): YES